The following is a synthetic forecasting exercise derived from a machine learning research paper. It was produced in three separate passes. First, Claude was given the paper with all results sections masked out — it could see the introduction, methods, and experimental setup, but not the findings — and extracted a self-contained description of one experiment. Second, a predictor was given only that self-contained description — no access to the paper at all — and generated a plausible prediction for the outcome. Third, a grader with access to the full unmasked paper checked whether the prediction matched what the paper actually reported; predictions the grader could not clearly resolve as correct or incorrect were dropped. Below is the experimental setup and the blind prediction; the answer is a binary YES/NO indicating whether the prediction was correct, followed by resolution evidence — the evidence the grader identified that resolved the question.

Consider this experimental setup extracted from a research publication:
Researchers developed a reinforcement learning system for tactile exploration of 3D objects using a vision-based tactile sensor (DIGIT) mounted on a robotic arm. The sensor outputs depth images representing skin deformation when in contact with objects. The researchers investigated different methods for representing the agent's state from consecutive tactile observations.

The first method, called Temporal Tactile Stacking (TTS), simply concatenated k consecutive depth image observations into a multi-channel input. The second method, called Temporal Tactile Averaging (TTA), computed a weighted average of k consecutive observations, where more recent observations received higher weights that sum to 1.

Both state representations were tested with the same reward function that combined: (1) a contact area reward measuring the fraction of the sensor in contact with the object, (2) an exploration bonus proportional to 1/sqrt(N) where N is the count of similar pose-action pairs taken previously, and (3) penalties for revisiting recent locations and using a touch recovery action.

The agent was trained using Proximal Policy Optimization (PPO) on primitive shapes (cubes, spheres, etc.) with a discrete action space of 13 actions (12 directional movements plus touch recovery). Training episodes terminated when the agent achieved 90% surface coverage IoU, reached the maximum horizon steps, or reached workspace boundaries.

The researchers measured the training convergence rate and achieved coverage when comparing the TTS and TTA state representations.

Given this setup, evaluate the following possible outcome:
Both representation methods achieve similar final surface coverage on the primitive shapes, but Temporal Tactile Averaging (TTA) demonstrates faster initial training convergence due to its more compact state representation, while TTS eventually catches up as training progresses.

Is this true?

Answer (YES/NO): YES